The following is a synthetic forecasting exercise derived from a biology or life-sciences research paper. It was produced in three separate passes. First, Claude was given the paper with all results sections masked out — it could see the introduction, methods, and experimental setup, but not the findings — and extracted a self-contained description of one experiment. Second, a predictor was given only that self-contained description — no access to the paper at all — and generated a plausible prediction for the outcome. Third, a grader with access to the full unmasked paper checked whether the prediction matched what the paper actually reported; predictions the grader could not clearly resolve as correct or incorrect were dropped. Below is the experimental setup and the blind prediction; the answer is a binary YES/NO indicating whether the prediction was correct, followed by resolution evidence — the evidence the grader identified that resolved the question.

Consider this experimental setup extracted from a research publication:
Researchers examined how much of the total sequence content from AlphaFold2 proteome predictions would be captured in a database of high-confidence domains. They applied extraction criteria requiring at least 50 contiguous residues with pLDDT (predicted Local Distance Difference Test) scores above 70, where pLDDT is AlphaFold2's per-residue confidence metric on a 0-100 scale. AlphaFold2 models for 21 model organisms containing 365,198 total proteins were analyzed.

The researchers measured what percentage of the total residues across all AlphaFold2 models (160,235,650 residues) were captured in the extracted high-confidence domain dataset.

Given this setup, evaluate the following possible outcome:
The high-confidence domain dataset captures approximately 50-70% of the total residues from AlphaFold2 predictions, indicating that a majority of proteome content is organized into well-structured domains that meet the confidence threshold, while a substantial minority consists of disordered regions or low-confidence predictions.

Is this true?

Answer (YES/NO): NO